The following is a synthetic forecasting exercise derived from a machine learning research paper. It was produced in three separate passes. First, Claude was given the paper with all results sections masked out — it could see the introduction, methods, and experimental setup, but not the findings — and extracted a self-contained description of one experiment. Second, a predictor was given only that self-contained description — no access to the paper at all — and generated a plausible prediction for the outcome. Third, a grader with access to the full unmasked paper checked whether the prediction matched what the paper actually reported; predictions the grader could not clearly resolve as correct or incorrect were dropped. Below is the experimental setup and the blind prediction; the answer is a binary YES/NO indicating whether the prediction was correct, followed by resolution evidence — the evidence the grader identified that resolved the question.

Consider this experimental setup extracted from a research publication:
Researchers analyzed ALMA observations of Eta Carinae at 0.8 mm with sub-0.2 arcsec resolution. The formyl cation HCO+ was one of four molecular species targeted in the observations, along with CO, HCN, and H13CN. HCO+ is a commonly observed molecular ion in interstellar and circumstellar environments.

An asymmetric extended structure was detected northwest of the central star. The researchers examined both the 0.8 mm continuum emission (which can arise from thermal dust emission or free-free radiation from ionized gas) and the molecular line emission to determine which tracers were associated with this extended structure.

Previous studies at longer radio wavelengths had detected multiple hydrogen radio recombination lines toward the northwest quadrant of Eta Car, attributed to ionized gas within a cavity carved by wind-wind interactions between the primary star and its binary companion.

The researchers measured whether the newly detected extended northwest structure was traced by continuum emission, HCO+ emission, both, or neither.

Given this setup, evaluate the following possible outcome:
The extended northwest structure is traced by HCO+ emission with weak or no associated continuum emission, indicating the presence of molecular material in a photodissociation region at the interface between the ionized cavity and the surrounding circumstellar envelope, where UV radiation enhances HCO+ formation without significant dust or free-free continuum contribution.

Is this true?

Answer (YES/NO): NO